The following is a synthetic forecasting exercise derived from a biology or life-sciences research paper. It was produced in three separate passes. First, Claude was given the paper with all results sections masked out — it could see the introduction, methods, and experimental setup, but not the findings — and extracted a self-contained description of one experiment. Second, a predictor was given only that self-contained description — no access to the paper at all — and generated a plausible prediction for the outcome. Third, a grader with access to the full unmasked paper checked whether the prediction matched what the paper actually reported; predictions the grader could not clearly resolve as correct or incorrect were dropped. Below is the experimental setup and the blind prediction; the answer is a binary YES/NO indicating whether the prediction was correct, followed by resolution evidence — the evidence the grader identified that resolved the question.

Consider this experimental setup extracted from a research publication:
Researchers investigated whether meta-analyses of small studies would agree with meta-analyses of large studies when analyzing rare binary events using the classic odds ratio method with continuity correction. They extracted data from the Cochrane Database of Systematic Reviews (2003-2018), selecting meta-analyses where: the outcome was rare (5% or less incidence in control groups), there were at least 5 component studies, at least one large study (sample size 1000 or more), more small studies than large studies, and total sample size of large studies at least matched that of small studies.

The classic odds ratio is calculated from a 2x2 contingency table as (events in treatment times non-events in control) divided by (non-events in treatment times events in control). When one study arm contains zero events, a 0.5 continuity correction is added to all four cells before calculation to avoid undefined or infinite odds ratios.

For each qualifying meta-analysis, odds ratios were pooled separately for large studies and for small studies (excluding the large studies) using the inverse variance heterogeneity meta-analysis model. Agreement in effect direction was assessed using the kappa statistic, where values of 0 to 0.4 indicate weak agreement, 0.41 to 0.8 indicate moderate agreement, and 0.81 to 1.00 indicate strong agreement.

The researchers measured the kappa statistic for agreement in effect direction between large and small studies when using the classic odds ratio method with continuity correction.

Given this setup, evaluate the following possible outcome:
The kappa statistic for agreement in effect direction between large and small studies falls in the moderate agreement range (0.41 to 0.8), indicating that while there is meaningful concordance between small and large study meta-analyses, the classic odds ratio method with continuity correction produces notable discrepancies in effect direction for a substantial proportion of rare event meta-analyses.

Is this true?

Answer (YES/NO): NO